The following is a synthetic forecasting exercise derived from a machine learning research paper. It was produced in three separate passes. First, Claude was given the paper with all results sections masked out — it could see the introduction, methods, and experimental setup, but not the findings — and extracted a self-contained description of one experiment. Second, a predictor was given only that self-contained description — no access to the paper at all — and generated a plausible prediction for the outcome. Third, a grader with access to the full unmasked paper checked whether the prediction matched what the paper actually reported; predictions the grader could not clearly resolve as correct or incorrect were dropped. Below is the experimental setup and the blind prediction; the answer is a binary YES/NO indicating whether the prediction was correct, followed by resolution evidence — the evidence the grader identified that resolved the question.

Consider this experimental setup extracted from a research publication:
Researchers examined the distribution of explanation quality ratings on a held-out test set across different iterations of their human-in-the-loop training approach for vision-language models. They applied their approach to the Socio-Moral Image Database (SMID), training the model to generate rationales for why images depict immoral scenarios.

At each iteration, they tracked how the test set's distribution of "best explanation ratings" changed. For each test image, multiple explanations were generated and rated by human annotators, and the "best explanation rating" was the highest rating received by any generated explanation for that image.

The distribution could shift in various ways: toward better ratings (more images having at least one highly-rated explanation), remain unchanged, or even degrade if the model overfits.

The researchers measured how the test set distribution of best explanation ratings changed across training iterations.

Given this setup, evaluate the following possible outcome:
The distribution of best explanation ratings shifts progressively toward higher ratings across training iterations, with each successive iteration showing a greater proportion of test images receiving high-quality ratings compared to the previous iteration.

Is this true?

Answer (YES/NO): YES